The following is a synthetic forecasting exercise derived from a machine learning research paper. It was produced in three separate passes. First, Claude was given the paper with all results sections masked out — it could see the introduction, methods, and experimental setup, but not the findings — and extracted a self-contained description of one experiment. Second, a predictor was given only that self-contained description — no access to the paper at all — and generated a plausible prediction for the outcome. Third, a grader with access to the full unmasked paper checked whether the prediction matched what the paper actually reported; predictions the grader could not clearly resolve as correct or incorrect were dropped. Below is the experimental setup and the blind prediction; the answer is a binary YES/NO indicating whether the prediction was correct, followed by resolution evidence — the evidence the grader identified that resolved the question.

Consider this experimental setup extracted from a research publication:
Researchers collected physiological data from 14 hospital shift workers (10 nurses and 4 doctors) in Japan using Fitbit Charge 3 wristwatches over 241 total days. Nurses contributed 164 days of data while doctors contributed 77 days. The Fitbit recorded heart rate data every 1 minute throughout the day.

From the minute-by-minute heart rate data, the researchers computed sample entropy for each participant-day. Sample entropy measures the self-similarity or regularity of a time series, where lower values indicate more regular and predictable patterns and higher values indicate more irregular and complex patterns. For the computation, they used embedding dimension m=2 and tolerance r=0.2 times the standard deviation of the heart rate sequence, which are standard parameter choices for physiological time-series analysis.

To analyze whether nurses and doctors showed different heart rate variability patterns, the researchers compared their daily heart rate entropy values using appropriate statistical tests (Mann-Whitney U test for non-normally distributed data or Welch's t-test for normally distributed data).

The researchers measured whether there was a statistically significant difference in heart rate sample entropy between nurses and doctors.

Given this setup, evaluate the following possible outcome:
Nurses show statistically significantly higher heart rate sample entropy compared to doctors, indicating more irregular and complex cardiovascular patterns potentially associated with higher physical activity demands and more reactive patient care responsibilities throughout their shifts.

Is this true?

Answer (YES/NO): NO